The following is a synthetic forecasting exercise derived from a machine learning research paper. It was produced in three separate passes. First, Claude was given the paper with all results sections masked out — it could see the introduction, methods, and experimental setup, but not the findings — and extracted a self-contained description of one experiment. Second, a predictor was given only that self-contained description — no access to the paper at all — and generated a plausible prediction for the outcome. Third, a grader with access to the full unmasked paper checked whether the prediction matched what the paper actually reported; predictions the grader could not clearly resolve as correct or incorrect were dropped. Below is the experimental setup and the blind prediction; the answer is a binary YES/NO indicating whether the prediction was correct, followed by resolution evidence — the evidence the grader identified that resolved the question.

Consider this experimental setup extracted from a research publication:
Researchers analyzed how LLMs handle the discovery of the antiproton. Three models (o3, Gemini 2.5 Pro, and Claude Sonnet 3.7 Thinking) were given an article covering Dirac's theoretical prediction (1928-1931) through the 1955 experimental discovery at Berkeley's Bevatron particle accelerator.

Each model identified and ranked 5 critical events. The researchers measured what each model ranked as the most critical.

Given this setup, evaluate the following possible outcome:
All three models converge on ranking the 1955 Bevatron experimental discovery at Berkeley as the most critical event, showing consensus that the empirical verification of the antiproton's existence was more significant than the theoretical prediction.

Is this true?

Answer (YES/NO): NO